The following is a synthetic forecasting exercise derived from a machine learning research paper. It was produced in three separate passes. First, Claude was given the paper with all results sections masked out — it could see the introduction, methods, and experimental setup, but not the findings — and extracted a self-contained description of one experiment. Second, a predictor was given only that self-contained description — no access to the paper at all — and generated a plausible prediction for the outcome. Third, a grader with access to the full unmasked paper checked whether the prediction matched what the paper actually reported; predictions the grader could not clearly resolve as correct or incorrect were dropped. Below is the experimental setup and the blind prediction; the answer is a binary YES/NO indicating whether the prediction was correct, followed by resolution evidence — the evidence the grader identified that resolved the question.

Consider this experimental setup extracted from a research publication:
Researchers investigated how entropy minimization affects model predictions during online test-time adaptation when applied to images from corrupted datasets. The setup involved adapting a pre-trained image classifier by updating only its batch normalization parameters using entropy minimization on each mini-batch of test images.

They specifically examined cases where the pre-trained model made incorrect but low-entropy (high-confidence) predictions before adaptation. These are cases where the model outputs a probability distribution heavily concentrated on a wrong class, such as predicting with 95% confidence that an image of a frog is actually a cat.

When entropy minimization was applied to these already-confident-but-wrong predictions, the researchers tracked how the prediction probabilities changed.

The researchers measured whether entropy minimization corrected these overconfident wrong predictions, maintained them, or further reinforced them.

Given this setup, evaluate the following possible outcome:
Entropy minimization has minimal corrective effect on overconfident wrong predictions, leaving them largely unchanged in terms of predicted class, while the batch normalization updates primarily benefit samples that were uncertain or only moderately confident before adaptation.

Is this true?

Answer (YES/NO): YES